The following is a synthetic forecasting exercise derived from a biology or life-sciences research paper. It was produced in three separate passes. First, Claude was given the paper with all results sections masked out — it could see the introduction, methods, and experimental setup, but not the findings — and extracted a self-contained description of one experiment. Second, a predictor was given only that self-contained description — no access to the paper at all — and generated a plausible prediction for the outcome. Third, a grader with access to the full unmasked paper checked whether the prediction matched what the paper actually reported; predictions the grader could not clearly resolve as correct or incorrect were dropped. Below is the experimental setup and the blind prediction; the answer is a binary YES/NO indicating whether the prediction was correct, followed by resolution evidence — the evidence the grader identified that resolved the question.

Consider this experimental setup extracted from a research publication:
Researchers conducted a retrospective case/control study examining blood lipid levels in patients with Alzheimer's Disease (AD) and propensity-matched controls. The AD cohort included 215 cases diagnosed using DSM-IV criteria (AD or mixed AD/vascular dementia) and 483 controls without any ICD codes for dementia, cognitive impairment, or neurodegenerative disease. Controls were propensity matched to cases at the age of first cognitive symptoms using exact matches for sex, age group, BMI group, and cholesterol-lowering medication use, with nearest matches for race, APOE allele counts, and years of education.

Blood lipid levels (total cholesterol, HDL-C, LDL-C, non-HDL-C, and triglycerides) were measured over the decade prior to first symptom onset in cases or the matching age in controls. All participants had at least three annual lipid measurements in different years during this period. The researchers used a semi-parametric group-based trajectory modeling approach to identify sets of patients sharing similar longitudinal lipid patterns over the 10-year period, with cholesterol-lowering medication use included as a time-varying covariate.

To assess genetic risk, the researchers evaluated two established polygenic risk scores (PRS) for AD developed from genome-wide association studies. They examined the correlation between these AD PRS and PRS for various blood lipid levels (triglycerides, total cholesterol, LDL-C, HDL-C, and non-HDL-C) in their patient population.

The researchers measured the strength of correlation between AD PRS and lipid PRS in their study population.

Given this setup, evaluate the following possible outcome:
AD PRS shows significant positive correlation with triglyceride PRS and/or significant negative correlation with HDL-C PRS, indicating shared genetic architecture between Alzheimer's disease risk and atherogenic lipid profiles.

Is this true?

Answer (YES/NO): NO